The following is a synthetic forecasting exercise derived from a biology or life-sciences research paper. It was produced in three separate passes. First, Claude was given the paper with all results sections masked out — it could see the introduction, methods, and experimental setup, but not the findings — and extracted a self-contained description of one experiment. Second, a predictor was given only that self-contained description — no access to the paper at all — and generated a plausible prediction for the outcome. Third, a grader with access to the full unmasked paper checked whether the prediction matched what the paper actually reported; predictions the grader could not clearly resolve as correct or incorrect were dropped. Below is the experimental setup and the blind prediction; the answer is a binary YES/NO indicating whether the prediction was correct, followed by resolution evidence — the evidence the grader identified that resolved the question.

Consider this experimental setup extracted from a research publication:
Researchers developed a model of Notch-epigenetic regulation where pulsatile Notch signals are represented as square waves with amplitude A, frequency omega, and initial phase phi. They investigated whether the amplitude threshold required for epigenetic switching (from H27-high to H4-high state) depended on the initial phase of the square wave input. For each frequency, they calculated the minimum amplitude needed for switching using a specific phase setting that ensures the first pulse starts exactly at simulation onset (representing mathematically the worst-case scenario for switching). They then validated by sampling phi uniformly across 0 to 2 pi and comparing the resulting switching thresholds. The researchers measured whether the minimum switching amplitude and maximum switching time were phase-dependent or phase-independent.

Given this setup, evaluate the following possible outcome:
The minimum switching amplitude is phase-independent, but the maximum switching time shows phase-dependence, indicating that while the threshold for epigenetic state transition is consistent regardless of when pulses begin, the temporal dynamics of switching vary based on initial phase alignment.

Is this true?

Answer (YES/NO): NO